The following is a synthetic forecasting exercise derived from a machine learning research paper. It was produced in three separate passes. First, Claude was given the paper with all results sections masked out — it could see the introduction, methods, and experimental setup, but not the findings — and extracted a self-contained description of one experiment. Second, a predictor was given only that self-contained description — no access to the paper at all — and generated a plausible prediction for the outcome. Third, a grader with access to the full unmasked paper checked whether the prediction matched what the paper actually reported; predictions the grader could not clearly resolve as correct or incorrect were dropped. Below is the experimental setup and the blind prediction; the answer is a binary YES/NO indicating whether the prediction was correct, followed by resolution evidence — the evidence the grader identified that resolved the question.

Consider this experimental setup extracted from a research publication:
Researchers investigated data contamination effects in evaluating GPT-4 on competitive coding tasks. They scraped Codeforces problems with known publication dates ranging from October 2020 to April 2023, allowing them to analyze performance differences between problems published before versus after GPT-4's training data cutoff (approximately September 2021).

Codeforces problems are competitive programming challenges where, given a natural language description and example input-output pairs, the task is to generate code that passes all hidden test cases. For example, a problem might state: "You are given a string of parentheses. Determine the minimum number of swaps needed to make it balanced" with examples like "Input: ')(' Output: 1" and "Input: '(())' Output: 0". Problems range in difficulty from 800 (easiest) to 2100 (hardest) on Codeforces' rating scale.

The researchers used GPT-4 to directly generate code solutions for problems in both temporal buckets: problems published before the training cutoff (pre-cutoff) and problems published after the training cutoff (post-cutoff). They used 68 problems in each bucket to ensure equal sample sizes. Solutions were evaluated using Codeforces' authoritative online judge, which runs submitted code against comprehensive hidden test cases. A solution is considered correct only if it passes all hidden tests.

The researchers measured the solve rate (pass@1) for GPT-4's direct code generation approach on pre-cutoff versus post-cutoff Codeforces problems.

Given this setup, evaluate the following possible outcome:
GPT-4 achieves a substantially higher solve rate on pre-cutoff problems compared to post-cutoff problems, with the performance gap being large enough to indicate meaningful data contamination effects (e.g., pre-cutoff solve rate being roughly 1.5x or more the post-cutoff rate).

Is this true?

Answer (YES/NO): YES